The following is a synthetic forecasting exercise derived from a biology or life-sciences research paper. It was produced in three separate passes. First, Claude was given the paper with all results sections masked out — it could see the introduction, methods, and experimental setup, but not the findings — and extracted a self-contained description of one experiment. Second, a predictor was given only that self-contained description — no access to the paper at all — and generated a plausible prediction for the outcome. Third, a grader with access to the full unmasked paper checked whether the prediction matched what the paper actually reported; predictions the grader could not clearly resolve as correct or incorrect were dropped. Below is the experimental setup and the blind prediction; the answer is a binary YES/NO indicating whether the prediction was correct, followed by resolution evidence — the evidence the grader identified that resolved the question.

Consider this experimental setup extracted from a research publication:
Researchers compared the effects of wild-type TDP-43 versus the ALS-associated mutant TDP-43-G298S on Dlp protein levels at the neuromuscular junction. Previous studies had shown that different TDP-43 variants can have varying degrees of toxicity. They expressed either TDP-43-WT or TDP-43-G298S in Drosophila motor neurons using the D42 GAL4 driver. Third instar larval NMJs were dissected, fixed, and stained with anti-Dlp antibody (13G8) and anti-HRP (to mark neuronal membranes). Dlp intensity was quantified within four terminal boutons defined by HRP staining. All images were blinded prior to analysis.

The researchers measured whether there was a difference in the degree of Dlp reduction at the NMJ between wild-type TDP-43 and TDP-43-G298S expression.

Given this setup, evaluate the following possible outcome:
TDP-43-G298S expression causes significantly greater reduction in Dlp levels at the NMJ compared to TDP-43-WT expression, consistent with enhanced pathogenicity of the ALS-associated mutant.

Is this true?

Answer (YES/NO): NO